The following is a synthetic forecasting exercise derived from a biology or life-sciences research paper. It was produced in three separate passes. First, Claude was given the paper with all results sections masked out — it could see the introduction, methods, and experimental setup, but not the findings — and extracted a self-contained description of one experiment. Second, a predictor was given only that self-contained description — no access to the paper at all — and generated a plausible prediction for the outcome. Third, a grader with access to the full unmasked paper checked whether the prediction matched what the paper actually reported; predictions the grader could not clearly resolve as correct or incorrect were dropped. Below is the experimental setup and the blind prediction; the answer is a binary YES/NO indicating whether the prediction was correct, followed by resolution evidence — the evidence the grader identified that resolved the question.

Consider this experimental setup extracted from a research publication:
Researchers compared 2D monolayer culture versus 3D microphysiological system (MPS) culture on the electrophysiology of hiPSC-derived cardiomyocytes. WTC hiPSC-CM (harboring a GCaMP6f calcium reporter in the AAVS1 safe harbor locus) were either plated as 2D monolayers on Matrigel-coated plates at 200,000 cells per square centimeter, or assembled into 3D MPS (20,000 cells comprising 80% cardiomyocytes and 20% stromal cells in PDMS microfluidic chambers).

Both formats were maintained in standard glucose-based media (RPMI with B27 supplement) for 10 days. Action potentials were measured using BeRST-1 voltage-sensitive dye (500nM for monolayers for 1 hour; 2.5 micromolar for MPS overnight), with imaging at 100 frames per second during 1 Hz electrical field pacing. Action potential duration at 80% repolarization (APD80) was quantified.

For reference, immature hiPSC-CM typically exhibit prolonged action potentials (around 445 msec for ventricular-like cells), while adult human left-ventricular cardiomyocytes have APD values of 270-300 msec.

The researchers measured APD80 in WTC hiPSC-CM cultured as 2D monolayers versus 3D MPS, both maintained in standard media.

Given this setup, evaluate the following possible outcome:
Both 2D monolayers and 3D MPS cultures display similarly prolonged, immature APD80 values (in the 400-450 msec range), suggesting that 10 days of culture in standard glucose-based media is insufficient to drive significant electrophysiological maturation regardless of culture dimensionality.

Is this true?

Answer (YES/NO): YES